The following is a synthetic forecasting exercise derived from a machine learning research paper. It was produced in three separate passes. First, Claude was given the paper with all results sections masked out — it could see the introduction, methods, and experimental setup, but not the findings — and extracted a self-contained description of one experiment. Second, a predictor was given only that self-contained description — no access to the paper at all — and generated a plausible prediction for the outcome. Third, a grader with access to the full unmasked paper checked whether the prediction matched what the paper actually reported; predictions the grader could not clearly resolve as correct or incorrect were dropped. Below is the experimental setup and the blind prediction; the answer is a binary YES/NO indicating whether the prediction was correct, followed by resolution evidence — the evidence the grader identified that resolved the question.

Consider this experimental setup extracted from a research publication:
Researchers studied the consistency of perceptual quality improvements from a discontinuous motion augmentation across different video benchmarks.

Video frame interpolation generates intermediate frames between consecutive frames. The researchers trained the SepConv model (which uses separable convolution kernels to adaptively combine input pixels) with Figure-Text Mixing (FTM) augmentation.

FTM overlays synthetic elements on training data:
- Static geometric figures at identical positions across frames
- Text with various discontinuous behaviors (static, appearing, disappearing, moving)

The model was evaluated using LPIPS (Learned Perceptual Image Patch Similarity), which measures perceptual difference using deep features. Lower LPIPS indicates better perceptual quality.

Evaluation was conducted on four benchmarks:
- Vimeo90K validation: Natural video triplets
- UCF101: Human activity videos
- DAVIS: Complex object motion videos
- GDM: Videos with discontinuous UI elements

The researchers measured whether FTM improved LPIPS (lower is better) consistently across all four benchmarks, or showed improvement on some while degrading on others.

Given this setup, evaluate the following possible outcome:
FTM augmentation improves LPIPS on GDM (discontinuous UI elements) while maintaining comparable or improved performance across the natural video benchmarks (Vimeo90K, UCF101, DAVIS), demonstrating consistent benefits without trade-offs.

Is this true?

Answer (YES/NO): YES